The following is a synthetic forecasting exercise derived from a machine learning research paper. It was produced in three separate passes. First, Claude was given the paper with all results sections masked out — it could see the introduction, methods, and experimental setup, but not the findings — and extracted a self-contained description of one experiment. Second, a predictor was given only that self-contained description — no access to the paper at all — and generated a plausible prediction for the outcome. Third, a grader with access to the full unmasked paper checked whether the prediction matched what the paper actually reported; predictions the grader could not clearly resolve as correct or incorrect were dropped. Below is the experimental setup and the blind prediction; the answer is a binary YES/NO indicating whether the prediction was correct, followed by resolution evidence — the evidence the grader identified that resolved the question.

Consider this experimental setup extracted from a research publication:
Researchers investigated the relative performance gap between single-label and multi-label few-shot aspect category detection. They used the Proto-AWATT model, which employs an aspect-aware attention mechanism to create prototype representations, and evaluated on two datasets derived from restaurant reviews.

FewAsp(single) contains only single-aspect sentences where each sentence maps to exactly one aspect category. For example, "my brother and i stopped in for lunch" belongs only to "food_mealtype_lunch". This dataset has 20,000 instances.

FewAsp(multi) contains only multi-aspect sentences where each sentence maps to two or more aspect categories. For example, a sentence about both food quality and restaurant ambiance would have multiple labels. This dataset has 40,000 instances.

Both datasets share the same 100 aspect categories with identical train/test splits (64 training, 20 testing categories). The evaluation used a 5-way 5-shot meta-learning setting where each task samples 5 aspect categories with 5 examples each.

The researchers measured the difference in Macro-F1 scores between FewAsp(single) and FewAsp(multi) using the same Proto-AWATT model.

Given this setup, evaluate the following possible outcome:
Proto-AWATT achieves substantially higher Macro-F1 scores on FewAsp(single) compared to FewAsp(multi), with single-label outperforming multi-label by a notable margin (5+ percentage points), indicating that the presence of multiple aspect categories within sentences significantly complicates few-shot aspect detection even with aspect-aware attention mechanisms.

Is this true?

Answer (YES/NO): YES